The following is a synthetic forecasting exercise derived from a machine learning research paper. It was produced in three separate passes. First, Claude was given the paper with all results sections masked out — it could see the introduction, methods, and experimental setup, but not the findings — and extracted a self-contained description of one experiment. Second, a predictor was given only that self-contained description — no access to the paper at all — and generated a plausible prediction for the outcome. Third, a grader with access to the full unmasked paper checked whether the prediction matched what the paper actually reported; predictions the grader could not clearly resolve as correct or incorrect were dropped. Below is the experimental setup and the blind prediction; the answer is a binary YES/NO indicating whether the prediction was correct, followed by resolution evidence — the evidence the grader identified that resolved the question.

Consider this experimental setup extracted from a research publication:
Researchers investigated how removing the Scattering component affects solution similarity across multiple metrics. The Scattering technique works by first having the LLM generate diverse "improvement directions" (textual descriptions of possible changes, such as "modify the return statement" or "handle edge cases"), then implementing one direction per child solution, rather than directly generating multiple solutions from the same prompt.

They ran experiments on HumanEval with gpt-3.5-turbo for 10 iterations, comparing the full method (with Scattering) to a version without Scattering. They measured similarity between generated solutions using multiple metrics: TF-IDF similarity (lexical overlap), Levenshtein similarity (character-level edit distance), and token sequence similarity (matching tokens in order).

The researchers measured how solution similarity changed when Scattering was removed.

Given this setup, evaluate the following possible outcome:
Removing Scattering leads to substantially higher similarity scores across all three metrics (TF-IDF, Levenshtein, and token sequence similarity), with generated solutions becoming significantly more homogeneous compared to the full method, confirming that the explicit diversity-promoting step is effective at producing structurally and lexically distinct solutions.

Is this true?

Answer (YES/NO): YES